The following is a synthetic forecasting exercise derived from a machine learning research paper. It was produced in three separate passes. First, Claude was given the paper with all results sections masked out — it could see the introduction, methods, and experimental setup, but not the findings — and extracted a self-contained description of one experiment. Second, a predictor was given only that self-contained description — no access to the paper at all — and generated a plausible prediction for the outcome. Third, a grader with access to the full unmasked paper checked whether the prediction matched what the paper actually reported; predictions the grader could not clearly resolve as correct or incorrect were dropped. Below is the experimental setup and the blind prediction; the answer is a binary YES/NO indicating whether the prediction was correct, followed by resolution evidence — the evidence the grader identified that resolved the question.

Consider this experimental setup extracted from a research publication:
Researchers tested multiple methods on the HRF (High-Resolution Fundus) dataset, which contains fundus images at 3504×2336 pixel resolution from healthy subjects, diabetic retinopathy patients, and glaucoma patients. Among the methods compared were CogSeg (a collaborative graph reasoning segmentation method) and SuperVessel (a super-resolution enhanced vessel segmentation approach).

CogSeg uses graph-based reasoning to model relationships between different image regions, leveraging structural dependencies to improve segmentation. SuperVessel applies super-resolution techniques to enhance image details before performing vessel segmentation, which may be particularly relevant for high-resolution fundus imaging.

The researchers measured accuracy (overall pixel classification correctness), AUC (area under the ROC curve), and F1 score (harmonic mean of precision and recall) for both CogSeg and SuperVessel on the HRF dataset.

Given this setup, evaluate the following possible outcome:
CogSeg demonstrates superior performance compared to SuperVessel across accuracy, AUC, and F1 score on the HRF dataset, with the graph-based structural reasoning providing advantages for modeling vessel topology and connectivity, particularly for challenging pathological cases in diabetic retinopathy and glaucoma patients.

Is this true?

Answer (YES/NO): NO